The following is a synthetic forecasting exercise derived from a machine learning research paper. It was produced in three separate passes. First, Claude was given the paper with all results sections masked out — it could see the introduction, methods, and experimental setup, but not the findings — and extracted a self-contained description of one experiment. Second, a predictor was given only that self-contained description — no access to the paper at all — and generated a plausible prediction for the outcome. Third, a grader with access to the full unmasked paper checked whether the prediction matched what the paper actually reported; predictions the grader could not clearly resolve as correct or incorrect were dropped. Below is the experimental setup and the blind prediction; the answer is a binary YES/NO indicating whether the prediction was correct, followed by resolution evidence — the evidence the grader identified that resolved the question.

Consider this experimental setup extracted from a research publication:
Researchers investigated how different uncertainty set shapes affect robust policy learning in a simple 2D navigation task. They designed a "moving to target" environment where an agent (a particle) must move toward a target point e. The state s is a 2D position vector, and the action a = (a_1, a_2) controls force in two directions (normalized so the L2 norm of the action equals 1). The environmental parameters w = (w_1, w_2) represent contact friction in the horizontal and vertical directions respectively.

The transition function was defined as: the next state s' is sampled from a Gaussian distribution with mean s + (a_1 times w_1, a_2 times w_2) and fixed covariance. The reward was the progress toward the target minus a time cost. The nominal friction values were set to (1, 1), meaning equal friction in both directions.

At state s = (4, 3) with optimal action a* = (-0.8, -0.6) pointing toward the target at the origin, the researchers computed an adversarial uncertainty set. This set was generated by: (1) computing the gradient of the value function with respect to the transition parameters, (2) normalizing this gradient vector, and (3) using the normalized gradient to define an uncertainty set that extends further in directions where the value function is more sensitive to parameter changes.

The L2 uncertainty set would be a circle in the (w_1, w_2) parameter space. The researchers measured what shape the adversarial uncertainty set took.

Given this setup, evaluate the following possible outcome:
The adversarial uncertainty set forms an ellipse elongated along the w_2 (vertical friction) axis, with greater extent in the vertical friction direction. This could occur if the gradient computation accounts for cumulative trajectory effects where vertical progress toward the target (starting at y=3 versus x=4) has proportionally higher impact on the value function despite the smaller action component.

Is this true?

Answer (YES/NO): NO